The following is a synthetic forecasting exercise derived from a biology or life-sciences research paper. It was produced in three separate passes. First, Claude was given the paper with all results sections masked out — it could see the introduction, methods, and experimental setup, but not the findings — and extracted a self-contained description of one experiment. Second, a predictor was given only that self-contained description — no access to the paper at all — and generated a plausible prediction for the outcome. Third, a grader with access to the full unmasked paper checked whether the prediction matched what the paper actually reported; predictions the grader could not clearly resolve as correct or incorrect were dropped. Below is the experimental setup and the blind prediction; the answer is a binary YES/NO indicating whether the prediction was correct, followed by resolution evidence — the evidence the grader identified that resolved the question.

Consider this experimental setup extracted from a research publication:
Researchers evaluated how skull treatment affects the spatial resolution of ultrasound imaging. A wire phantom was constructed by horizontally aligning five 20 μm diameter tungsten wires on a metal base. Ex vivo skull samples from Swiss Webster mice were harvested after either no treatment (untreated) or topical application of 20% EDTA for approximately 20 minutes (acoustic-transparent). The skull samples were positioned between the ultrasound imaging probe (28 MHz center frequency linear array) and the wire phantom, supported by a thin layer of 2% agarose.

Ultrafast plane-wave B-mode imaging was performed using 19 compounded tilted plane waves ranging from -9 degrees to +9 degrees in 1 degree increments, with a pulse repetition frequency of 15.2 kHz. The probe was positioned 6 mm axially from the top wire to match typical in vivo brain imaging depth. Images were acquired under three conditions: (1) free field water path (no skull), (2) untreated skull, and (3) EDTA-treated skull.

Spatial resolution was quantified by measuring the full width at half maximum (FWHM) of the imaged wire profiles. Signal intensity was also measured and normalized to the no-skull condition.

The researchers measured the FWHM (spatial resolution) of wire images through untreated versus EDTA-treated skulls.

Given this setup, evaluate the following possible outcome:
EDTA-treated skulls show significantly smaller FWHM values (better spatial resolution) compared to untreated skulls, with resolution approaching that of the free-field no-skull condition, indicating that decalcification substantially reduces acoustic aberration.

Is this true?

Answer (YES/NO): YES